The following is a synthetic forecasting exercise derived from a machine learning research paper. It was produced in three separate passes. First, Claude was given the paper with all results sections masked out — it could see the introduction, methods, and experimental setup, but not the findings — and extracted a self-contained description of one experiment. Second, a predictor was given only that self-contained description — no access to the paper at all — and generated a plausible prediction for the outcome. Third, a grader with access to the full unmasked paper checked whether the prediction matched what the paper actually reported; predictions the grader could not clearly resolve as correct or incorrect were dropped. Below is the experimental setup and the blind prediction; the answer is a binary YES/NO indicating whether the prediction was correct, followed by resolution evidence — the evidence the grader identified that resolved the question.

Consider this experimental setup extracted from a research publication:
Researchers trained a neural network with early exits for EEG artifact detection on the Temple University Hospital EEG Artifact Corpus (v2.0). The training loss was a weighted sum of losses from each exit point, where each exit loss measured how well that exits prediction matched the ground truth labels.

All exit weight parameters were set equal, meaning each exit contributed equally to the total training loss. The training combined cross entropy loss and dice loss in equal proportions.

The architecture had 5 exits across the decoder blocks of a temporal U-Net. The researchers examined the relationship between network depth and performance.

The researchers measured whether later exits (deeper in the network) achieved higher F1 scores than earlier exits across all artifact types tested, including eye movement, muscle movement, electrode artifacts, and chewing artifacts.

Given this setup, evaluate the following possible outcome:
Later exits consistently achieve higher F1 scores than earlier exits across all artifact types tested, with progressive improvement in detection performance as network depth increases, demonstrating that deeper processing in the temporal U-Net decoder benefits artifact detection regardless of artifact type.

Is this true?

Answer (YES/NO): NO